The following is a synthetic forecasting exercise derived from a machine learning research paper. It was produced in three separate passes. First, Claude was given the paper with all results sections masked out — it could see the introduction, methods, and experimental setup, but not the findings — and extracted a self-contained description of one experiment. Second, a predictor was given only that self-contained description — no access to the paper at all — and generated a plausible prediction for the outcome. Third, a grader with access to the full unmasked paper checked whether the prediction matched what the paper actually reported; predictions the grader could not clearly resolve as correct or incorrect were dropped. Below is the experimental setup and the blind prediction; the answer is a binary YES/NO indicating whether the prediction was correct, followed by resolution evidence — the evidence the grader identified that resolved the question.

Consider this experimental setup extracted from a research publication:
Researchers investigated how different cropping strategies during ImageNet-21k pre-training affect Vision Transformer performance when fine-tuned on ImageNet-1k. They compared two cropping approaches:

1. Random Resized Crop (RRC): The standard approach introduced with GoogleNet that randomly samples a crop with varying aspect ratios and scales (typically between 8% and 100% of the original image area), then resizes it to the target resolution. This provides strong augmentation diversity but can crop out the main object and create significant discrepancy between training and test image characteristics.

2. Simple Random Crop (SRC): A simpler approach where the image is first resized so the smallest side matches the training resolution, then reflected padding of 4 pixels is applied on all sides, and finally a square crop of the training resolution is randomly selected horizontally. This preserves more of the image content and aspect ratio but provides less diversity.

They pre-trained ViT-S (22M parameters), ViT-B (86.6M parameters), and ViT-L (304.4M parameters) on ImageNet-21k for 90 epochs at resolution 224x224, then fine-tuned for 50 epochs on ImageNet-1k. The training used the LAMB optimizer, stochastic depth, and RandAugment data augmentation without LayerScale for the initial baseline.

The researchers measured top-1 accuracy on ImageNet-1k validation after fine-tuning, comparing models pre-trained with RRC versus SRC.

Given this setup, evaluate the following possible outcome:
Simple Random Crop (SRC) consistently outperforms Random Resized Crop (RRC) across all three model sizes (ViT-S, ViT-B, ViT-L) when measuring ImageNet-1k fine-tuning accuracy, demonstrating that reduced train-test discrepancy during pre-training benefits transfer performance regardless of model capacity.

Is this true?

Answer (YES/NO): YES